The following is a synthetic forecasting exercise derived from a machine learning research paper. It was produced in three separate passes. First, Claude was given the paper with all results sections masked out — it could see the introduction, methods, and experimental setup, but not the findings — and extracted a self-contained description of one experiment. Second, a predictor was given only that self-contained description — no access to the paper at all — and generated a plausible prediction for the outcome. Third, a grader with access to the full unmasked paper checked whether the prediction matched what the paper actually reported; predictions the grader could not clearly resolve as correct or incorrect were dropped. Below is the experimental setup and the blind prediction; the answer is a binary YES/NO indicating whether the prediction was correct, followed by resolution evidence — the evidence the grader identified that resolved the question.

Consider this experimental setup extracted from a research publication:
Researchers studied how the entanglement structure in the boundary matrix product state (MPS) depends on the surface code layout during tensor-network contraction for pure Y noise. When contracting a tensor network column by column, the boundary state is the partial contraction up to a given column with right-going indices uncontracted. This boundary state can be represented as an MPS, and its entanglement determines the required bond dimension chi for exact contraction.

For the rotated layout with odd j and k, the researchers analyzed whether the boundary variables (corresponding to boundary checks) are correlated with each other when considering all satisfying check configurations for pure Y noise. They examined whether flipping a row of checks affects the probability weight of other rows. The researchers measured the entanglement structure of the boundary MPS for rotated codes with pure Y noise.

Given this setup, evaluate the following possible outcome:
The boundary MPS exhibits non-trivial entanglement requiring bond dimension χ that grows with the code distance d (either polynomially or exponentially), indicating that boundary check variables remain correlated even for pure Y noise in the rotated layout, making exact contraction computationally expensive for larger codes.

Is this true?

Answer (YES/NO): NO